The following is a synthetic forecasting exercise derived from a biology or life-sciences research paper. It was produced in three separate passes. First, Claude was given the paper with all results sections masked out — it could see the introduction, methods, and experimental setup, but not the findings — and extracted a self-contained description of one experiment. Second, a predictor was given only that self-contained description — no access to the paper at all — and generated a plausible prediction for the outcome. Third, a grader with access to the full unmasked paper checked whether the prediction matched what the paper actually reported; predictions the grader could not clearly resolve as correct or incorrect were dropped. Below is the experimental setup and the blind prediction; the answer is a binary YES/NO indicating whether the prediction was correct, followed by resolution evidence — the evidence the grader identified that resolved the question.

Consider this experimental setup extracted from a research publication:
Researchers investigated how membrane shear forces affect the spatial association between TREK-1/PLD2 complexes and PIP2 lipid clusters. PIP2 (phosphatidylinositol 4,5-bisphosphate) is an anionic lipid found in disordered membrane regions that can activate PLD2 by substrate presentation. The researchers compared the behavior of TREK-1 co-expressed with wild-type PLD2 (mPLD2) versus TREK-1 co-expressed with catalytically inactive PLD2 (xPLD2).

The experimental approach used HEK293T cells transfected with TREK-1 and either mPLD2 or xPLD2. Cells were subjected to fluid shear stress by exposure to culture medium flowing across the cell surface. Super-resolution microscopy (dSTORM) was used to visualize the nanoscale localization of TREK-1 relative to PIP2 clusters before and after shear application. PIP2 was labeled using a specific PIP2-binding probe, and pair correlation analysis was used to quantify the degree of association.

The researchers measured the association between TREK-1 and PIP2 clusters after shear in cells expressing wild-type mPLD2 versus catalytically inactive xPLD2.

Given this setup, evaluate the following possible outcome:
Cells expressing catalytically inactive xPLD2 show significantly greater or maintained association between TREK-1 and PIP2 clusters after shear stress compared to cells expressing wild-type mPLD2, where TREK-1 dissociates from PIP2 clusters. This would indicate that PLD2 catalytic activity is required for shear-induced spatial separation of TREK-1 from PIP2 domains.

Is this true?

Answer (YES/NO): NO